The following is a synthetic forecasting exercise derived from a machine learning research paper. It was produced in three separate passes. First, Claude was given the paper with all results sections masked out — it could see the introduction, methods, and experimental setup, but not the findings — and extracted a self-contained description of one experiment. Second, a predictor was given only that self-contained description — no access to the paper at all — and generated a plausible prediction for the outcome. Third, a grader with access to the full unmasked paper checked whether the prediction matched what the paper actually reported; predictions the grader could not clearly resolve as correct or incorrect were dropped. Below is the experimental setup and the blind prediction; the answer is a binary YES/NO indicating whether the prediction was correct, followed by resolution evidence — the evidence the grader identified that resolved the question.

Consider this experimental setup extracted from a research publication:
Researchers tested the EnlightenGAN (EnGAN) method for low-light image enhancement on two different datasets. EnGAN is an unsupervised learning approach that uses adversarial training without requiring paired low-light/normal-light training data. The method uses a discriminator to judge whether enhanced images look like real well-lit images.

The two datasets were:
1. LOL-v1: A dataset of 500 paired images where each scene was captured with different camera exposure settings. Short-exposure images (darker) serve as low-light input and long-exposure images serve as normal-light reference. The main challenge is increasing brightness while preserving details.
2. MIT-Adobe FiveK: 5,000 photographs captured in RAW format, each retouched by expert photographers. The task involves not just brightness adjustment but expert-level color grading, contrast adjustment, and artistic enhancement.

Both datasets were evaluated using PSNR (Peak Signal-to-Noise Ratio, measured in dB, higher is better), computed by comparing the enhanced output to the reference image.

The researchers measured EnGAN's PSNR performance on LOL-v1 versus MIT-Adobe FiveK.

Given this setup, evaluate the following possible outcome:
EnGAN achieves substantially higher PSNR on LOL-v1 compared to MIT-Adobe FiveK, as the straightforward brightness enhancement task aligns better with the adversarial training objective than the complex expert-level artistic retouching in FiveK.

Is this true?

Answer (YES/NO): YES